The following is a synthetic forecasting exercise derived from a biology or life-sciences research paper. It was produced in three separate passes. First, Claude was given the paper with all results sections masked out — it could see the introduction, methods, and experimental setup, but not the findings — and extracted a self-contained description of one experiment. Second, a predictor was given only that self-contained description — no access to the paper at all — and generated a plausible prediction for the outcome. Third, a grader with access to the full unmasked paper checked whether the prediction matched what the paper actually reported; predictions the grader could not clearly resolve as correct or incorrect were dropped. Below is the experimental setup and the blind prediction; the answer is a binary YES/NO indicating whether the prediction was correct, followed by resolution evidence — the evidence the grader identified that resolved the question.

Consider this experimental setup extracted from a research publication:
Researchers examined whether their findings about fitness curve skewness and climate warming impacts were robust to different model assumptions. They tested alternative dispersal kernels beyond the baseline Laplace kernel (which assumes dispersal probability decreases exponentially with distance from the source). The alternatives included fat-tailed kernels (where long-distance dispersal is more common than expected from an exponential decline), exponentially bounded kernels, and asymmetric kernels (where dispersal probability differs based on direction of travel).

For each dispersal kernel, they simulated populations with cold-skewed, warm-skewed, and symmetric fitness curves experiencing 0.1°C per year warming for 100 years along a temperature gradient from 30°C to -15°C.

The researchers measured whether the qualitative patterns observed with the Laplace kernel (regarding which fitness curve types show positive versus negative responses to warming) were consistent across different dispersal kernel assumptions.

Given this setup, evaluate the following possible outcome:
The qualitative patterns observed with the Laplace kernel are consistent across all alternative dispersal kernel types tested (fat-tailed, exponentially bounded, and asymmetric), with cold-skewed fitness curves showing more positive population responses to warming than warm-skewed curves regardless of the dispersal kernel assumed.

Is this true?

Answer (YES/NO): NO